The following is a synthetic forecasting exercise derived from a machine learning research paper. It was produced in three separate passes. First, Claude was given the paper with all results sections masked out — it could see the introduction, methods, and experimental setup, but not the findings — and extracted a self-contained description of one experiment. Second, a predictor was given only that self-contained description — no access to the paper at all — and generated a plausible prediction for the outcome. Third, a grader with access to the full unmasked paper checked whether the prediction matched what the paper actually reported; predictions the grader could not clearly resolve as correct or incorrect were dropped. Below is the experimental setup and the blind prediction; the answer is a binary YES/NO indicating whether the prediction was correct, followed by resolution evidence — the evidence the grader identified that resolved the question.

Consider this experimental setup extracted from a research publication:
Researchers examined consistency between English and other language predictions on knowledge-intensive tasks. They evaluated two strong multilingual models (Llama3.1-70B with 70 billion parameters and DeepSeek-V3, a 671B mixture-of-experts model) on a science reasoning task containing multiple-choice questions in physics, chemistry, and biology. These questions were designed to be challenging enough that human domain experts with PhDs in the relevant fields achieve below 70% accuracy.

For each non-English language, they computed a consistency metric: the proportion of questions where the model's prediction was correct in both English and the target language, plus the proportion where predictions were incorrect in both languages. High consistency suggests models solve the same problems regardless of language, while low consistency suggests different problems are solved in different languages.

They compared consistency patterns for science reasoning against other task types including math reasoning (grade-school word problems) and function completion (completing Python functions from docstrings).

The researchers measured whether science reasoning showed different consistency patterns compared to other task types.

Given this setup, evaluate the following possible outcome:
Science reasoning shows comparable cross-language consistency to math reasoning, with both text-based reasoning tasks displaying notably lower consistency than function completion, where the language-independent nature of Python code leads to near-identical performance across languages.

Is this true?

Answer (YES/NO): NO